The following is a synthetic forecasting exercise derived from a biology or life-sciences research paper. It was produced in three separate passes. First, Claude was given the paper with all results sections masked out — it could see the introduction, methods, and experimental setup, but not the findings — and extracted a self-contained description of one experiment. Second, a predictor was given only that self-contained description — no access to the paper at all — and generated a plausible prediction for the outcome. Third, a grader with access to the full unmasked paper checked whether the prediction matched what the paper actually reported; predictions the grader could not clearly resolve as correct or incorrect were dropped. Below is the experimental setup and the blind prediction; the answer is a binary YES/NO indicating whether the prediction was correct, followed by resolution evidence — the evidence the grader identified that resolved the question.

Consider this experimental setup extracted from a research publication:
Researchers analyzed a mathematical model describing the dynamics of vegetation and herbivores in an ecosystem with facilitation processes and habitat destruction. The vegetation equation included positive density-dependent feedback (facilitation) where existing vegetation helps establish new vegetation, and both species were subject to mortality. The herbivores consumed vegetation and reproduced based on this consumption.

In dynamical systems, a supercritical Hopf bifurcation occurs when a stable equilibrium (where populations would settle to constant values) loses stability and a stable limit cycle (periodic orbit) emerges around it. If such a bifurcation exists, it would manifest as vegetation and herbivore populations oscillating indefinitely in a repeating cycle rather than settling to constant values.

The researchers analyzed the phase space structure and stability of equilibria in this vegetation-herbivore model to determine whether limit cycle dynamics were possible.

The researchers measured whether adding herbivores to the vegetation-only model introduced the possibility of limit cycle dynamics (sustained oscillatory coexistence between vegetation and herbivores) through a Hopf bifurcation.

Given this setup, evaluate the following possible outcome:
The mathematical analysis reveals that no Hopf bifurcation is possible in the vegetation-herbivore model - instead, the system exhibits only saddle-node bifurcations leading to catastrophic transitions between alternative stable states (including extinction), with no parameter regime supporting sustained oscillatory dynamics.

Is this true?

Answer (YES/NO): NO